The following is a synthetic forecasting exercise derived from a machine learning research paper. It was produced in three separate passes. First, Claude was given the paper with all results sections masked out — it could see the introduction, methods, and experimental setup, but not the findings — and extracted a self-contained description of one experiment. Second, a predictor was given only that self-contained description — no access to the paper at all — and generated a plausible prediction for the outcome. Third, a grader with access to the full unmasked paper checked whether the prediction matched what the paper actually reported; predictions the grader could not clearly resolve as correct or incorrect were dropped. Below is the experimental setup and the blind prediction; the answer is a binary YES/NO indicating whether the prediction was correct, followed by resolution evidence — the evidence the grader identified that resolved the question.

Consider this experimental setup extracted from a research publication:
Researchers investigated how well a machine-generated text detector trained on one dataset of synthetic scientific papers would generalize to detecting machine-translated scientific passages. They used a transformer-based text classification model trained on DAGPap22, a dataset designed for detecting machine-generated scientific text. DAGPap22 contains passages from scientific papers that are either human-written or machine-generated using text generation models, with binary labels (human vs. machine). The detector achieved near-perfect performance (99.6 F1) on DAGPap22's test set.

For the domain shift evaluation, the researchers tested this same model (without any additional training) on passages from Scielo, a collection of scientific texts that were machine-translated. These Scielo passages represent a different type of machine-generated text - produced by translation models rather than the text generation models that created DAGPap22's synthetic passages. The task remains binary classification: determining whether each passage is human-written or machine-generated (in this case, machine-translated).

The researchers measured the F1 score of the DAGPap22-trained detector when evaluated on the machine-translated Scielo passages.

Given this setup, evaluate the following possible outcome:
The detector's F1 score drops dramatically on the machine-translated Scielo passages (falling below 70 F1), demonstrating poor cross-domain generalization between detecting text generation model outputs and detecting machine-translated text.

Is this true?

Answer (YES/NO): YES